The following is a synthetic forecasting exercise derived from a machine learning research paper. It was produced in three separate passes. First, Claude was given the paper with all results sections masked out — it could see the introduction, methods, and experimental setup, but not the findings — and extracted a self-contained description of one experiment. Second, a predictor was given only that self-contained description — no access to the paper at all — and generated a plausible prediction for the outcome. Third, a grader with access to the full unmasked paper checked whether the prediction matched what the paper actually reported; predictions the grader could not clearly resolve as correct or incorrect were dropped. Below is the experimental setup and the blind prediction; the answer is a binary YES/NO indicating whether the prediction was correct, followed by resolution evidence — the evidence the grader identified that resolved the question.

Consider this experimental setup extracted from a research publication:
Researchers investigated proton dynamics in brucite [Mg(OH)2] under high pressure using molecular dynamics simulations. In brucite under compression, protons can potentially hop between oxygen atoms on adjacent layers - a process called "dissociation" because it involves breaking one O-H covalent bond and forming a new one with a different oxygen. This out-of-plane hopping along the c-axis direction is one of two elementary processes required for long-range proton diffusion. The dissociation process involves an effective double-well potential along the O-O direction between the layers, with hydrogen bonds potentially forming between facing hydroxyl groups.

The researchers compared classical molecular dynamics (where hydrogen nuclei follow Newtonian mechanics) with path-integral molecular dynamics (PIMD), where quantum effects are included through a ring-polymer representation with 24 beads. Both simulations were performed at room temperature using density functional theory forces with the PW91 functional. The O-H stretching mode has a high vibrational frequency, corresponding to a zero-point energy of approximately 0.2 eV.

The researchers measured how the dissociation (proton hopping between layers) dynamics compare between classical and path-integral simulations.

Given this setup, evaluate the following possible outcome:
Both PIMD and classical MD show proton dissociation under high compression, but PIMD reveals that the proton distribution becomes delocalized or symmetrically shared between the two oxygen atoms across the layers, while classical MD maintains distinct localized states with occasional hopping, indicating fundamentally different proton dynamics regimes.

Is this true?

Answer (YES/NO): NO